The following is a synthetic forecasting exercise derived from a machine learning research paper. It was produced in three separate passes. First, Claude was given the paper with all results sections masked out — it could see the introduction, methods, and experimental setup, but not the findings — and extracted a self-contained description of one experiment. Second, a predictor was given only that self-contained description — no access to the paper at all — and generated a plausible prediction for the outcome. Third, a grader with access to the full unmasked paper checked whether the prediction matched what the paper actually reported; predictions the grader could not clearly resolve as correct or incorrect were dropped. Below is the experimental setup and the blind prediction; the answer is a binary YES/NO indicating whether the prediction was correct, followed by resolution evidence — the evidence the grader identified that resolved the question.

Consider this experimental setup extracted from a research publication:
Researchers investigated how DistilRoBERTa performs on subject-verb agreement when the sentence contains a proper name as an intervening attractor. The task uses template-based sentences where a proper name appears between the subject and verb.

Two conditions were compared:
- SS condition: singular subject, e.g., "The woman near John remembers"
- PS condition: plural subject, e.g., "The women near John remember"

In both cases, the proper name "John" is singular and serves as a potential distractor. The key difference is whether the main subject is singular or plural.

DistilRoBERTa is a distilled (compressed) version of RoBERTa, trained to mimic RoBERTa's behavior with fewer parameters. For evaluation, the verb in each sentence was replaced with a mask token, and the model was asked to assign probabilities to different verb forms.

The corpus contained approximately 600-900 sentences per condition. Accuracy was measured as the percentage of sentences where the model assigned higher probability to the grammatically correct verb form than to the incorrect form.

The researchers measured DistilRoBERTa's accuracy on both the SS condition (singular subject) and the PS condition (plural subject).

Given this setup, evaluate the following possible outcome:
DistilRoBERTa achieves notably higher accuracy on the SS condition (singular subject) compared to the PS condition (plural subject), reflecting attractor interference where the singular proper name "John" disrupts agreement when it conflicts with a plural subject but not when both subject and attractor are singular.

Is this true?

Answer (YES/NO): YES